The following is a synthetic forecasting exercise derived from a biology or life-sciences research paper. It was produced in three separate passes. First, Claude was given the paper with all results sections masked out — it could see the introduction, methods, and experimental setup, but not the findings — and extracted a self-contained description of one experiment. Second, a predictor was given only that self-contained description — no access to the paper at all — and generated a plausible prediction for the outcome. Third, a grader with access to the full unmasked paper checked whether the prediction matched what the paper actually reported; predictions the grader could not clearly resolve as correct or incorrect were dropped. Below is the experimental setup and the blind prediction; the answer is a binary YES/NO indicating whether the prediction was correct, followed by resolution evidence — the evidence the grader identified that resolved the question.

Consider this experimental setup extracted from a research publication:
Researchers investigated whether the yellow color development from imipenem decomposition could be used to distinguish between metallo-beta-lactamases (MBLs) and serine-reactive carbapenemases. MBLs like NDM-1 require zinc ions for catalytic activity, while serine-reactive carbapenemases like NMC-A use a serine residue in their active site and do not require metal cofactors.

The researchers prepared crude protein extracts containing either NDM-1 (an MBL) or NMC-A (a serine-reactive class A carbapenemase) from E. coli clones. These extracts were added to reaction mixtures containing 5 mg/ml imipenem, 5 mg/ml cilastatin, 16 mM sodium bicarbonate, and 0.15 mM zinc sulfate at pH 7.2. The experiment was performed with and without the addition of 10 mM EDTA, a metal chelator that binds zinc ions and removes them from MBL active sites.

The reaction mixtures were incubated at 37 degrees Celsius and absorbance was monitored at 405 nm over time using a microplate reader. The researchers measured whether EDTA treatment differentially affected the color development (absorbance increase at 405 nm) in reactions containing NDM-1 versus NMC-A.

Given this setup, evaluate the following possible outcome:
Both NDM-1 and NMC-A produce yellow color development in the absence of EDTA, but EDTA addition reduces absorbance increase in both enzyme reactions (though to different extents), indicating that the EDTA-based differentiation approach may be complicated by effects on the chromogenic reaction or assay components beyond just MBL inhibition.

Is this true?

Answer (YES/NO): NO